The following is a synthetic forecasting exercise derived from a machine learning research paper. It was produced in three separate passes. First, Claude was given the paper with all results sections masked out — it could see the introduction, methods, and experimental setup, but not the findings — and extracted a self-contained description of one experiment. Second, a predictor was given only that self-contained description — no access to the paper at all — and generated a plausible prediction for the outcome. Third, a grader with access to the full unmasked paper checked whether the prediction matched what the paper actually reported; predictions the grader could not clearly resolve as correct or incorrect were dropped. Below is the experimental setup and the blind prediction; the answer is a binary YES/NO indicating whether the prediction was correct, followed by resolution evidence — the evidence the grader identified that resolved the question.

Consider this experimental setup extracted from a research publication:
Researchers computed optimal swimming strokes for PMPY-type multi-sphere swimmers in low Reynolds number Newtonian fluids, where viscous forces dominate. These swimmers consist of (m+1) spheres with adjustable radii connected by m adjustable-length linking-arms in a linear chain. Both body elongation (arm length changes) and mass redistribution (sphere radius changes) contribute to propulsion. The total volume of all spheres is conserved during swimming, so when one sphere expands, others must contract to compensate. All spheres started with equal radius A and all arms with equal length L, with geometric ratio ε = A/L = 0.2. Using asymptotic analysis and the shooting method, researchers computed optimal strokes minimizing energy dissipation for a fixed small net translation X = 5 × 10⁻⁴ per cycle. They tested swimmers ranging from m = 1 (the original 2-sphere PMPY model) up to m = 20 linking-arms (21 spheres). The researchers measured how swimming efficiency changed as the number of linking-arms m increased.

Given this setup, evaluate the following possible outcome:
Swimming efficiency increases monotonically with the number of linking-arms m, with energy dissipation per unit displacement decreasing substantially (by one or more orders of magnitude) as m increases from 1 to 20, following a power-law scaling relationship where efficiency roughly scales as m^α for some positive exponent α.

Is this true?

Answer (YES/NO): NO